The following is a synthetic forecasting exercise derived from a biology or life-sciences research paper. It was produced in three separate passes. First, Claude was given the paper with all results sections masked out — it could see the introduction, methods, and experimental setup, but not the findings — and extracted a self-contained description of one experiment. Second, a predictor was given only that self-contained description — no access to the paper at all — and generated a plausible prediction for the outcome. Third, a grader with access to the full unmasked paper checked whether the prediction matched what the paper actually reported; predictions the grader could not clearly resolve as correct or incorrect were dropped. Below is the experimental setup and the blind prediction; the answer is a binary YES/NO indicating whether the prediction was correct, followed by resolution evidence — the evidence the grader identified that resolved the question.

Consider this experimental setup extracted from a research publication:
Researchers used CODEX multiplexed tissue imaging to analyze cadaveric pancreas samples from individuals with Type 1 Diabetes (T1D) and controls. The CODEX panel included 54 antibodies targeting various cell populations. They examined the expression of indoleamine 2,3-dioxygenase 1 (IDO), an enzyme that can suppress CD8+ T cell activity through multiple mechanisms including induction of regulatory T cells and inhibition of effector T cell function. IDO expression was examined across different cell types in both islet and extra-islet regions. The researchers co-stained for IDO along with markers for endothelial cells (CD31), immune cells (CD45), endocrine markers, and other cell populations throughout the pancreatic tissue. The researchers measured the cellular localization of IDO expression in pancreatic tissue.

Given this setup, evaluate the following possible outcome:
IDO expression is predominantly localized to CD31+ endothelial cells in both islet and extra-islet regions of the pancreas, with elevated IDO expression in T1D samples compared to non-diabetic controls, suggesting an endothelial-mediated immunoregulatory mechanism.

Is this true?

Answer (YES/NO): NO